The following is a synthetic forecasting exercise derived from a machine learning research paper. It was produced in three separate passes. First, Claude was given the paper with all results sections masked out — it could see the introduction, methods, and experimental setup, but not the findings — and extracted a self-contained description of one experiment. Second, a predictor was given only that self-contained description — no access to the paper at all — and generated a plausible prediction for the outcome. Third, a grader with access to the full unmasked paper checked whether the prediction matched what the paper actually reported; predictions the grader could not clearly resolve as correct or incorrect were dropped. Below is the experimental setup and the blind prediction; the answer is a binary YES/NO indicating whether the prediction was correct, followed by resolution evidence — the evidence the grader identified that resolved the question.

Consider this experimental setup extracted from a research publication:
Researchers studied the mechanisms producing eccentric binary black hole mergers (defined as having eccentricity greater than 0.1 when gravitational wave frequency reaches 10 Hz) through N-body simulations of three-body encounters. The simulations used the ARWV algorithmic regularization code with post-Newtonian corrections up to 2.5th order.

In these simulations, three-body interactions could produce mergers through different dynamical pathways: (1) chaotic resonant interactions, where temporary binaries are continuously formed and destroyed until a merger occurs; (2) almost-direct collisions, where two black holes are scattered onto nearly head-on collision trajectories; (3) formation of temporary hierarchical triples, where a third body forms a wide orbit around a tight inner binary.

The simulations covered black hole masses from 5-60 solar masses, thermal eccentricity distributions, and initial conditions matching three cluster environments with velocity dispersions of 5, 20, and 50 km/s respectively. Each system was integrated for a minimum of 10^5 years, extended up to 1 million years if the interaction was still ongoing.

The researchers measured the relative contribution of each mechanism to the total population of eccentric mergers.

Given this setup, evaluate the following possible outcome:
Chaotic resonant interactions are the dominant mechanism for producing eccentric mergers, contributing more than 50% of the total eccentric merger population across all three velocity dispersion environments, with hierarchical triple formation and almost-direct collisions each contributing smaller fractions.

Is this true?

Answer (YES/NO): YES